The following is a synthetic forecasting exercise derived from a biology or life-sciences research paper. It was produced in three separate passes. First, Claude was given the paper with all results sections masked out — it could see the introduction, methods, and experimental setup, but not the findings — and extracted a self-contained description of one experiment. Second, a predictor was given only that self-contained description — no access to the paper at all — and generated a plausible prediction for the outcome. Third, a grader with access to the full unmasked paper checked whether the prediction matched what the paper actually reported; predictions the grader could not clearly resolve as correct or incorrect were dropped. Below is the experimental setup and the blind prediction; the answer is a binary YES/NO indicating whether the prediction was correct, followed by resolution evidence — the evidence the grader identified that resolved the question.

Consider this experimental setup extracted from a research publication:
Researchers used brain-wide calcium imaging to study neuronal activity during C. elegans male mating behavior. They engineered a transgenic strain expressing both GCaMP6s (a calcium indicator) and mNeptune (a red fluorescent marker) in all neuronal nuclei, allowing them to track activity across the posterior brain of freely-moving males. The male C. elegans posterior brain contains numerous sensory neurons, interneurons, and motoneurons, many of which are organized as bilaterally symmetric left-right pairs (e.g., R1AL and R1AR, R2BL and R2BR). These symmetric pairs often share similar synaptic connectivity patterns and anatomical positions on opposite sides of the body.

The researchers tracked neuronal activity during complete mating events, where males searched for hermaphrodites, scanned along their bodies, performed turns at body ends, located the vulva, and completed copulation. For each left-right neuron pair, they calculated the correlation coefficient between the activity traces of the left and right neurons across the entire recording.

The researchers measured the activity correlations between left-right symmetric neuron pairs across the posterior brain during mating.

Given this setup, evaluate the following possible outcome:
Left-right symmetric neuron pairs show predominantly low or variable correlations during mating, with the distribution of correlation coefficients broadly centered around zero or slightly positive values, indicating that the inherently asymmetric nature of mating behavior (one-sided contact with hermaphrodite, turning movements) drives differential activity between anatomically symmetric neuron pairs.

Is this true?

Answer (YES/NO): NO